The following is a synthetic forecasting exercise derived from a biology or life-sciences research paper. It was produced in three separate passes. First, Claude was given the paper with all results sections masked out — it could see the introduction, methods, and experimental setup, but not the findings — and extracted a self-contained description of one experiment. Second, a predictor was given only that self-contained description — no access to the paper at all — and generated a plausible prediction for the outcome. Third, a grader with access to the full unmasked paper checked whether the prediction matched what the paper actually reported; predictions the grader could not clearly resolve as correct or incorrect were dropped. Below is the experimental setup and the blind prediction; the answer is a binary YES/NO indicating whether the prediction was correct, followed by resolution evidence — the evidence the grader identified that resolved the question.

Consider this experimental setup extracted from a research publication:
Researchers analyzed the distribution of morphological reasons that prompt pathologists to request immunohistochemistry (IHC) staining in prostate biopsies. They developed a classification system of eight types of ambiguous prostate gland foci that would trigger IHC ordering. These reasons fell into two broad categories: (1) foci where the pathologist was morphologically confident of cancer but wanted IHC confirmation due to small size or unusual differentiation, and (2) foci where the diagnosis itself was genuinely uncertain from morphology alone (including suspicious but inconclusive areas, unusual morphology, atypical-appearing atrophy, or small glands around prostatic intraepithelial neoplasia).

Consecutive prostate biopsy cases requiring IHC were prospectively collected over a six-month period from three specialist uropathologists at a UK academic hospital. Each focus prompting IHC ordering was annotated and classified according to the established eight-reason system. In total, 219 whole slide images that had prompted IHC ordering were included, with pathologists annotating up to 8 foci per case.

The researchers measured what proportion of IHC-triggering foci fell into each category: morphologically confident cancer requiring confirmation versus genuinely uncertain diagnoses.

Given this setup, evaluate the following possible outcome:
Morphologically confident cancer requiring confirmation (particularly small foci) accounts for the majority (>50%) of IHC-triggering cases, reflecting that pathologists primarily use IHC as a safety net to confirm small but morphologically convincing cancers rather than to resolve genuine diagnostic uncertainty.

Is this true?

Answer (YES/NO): NO